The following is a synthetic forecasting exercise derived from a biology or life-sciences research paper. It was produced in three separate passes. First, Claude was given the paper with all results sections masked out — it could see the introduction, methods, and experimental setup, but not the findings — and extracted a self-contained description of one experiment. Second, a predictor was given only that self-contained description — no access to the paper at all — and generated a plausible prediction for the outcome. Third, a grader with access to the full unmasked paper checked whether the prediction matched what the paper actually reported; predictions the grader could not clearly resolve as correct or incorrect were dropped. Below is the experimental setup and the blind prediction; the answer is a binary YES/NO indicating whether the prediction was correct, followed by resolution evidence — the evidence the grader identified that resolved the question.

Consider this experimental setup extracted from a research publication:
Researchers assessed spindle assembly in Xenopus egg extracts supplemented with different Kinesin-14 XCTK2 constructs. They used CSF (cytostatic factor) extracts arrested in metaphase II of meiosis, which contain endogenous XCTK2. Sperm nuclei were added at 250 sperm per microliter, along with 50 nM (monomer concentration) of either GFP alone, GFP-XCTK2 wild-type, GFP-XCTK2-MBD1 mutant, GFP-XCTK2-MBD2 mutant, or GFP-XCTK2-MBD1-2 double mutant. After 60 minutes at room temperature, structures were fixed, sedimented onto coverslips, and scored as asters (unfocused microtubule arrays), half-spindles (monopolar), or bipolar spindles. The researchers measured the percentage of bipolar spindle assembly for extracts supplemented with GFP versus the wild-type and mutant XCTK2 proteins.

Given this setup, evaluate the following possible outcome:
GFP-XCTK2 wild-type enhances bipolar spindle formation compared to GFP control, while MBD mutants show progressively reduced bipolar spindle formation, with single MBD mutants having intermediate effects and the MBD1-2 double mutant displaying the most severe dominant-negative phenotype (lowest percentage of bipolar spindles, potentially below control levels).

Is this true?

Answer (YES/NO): NO